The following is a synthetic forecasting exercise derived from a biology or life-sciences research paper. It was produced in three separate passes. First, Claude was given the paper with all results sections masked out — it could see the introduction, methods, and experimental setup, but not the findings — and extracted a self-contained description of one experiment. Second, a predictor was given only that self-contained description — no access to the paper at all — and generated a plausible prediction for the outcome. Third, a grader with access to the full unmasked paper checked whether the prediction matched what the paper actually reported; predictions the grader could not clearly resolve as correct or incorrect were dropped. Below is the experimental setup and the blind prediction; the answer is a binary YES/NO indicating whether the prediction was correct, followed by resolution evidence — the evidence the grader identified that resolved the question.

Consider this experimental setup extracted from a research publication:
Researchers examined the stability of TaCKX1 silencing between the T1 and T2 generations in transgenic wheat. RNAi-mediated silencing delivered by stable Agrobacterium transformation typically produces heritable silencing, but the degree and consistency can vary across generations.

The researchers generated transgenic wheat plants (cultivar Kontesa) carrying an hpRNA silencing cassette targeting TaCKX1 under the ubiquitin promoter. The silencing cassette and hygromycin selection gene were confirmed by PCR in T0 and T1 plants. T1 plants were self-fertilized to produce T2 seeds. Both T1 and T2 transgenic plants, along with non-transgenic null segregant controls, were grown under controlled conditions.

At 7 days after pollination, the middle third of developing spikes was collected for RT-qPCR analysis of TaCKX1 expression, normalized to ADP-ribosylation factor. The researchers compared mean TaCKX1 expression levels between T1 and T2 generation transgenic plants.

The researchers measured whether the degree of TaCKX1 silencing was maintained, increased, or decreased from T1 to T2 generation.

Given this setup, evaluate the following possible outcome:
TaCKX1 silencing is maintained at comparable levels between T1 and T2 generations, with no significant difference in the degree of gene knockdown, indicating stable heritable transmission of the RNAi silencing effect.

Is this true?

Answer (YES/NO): NO